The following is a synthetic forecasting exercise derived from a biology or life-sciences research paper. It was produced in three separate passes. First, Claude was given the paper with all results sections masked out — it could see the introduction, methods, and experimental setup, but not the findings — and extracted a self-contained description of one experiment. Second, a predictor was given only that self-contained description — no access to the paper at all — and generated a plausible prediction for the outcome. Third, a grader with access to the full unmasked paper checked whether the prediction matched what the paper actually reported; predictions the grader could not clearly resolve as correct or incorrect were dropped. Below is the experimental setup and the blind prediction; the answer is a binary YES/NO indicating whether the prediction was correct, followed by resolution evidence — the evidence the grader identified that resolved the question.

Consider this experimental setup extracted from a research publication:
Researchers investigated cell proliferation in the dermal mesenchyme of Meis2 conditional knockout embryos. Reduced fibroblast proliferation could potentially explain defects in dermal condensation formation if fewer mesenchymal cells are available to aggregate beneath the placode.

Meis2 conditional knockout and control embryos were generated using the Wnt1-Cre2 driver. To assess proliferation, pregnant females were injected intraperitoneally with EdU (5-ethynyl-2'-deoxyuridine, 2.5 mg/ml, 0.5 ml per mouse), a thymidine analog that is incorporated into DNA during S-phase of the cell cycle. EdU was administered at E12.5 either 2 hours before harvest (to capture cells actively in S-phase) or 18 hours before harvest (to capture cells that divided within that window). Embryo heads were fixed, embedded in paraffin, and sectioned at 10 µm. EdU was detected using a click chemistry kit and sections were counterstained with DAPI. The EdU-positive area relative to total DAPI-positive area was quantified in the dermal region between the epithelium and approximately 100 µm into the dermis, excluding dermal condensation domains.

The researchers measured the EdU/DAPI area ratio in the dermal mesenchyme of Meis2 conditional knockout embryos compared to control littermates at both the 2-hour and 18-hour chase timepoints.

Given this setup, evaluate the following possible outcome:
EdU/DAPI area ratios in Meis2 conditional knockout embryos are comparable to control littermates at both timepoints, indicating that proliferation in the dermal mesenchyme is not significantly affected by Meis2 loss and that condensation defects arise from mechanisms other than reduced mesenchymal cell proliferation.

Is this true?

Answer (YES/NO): NO